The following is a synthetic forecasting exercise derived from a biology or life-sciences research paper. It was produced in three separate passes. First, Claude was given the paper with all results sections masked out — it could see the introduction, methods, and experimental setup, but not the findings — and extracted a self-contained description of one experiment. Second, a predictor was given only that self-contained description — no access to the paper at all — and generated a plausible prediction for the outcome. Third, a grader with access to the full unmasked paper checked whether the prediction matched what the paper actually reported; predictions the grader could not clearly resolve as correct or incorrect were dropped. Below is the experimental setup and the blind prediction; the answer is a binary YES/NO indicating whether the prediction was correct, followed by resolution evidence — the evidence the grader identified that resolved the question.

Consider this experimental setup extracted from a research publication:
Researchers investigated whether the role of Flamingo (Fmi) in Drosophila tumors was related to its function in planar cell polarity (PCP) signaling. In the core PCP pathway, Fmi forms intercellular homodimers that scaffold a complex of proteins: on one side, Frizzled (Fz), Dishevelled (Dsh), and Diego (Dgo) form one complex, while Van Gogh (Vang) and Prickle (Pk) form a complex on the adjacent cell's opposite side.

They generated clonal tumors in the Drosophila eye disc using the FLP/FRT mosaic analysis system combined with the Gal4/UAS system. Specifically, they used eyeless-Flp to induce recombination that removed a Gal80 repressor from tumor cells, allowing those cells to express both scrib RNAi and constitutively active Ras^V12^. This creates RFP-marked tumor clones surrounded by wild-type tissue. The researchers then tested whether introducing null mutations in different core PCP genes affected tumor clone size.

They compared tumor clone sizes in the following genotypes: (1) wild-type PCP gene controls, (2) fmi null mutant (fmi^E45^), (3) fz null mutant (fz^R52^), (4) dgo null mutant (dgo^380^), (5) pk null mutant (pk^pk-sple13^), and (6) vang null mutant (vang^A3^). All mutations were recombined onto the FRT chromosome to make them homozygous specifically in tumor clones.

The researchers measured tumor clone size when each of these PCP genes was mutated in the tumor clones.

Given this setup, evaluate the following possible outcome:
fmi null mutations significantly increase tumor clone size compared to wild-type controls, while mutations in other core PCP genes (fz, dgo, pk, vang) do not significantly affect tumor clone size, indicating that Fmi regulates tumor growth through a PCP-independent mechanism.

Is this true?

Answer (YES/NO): NO